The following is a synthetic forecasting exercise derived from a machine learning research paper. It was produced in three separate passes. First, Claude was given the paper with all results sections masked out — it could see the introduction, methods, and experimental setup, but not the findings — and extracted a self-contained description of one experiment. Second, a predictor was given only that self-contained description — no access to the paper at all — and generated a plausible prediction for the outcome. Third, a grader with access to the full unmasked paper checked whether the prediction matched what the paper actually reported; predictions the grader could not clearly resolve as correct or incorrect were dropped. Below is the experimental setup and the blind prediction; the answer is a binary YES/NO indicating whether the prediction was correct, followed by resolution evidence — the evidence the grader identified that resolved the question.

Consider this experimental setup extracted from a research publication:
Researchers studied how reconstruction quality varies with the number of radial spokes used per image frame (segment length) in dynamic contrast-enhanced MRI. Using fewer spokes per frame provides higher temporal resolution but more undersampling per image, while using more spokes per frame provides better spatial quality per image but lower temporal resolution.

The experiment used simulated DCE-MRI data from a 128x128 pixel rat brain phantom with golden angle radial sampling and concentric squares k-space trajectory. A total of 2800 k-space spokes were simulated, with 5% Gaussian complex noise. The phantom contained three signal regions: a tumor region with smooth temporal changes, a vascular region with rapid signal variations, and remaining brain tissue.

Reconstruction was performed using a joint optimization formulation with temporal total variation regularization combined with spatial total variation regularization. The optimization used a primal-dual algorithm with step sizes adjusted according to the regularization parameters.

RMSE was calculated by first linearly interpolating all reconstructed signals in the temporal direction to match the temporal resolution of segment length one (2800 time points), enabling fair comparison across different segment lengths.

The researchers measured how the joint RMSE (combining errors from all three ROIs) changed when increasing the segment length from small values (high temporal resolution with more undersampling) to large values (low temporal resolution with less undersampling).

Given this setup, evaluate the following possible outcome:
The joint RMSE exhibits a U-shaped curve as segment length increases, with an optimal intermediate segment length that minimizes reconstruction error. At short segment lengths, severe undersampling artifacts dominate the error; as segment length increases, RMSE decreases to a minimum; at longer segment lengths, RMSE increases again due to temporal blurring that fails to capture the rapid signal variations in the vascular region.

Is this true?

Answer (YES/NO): YES